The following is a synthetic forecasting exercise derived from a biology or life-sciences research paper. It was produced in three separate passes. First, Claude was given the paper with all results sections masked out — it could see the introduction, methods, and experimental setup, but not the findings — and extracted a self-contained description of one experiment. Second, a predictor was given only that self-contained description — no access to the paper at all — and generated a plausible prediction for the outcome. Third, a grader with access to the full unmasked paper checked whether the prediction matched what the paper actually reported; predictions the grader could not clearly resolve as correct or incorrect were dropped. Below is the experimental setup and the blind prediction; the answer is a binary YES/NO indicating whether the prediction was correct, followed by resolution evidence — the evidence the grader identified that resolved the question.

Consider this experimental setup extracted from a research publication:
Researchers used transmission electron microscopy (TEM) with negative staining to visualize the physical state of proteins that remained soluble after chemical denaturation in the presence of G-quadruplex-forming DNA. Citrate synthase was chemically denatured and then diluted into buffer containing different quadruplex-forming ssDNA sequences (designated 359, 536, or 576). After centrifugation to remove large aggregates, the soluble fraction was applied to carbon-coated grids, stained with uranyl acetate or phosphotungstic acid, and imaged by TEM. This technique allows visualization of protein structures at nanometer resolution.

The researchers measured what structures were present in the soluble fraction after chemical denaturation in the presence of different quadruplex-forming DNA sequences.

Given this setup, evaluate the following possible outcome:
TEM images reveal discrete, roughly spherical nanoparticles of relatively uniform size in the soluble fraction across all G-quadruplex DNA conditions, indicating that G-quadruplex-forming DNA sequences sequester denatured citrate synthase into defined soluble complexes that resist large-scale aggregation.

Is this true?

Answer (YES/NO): NO